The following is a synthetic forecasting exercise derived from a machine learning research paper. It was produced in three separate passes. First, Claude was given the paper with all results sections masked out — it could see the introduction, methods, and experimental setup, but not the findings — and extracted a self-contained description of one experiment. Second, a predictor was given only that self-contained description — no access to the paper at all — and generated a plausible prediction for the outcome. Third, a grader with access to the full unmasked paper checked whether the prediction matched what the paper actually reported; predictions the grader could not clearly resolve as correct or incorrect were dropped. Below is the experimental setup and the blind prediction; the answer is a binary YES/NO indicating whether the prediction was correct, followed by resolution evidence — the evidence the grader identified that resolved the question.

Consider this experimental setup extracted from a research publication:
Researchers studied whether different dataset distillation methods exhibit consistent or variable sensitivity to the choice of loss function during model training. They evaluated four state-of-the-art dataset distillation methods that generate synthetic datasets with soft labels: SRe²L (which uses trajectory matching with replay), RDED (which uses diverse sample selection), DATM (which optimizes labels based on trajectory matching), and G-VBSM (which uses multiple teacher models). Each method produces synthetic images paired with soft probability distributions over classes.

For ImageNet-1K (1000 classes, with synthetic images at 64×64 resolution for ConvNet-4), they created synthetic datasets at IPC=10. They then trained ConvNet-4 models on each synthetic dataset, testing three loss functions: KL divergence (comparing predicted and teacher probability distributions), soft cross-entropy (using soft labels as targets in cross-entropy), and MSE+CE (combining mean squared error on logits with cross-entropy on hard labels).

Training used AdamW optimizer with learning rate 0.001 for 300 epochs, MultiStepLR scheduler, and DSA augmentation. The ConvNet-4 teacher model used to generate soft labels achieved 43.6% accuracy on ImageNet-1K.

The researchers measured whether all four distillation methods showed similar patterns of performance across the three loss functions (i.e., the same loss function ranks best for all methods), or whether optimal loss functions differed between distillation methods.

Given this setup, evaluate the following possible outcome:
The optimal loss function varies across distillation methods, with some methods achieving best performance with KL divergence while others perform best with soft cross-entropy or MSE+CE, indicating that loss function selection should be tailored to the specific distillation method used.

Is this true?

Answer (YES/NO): YES